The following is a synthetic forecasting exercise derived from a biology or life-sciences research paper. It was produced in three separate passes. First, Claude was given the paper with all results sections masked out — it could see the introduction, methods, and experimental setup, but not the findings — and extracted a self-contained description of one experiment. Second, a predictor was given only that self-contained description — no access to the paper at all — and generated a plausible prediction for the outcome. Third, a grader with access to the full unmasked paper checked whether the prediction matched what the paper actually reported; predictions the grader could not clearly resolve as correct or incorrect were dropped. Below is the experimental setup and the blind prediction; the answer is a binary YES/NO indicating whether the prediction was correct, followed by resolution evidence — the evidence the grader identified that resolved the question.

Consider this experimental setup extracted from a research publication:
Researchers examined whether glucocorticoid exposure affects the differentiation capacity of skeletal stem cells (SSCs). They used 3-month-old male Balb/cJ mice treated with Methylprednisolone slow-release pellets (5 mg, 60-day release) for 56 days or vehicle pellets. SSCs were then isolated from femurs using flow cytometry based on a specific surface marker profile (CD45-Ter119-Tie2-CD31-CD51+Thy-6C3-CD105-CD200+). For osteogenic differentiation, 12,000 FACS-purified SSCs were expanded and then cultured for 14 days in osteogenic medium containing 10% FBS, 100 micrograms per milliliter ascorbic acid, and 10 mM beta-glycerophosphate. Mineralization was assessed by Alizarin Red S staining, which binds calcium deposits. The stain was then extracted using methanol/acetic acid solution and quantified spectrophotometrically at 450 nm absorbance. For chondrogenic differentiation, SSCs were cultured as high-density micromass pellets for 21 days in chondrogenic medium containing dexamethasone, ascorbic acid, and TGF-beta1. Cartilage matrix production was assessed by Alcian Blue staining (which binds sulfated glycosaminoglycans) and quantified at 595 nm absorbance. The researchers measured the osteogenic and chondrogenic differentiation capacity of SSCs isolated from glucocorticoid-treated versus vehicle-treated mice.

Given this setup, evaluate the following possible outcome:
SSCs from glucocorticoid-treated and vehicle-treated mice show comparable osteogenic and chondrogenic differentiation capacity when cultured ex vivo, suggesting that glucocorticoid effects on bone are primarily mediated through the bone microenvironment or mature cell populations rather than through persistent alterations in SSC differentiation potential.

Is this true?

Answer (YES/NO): NO